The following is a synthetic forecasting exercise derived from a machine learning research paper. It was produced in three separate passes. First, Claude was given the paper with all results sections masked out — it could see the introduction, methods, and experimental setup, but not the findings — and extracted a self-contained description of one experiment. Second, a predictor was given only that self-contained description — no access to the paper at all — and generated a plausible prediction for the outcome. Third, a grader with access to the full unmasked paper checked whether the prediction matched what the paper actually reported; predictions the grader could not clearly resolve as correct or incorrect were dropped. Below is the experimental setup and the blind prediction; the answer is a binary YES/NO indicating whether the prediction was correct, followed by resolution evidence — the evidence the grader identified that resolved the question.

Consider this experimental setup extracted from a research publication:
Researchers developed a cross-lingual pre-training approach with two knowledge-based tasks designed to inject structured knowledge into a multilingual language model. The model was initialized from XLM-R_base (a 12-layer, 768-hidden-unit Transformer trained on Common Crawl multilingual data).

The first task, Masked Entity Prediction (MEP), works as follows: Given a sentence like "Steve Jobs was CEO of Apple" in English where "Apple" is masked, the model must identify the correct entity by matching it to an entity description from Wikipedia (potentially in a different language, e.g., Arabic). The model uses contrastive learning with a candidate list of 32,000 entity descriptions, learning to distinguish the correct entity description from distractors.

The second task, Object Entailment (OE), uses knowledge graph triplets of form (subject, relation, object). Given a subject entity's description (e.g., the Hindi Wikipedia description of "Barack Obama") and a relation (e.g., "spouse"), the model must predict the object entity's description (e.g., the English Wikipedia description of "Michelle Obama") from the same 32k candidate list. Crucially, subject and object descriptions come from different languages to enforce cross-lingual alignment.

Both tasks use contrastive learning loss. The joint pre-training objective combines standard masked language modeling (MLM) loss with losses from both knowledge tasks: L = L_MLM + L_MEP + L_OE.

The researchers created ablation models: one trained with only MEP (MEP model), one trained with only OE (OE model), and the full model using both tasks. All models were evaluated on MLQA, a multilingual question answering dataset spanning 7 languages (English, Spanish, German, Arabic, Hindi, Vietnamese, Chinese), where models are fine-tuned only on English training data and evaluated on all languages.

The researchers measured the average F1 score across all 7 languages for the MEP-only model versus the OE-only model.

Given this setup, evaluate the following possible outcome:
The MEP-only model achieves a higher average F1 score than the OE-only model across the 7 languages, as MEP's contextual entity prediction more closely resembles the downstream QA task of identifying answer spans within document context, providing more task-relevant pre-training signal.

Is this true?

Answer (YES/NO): NO